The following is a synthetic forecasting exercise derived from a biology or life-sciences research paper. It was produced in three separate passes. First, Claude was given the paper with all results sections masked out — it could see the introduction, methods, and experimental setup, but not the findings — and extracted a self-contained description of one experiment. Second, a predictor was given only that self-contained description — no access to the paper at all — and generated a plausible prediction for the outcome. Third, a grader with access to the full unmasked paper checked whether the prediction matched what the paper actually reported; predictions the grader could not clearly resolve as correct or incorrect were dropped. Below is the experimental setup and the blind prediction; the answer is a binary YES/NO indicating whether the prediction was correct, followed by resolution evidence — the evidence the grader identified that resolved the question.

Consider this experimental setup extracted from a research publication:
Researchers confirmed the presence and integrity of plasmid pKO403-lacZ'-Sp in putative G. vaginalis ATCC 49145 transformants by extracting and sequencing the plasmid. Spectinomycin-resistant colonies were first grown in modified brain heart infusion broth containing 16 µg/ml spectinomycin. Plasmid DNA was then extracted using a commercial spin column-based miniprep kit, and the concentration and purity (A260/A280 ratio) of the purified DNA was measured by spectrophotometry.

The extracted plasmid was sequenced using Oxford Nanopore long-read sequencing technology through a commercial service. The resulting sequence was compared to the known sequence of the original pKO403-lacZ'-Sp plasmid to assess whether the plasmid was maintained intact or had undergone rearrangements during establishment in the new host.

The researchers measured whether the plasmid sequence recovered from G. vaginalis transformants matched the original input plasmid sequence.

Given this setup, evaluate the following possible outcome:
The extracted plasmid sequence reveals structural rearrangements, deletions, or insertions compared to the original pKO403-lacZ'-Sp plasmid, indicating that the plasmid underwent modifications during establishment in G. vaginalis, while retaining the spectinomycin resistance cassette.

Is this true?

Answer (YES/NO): NO